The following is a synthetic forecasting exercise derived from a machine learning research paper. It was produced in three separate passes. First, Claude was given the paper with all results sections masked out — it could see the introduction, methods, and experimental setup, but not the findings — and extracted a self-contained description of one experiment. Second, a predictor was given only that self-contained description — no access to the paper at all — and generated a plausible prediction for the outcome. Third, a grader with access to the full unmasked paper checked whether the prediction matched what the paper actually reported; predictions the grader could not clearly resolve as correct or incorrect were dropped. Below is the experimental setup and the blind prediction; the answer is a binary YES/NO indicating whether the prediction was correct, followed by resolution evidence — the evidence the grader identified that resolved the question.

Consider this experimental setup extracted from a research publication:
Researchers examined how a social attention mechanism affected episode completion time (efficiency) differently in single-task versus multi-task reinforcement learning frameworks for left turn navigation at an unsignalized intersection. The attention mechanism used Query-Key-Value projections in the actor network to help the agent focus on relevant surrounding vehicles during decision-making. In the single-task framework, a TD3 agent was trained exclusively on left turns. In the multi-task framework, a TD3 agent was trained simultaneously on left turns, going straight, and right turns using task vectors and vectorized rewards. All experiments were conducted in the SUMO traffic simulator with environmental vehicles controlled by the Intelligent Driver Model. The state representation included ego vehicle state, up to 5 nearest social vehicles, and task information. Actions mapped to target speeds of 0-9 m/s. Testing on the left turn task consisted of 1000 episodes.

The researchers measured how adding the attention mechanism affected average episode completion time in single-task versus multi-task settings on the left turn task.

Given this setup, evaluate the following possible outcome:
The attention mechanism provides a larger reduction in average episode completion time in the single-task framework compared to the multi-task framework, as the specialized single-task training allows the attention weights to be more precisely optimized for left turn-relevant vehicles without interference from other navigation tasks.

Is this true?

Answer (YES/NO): NO